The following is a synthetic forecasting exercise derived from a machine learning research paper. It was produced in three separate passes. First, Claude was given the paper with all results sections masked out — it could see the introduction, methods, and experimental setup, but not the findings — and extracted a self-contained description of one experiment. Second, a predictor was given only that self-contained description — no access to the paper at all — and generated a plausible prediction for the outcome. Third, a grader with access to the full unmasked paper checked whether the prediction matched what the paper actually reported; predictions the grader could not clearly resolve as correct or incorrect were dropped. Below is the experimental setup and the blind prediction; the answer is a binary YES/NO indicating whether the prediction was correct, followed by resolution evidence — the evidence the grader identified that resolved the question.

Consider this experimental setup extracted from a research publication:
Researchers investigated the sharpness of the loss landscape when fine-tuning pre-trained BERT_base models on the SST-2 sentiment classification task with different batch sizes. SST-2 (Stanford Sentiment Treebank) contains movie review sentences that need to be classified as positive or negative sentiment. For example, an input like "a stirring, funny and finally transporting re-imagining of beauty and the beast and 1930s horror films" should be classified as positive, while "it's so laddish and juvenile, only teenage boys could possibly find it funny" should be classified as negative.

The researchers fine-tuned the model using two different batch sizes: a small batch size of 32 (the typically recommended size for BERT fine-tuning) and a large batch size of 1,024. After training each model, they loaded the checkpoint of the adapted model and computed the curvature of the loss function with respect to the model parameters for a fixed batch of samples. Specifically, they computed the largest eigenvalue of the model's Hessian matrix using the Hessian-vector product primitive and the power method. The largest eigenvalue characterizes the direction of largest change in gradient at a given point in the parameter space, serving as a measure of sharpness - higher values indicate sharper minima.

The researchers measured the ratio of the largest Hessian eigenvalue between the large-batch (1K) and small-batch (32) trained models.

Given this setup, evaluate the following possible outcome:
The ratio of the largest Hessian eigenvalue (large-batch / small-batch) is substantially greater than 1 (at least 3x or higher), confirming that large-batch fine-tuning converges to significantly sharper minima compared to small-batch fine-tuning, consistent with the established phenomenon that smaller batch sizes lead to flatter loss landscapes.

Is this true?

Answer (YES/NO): NO